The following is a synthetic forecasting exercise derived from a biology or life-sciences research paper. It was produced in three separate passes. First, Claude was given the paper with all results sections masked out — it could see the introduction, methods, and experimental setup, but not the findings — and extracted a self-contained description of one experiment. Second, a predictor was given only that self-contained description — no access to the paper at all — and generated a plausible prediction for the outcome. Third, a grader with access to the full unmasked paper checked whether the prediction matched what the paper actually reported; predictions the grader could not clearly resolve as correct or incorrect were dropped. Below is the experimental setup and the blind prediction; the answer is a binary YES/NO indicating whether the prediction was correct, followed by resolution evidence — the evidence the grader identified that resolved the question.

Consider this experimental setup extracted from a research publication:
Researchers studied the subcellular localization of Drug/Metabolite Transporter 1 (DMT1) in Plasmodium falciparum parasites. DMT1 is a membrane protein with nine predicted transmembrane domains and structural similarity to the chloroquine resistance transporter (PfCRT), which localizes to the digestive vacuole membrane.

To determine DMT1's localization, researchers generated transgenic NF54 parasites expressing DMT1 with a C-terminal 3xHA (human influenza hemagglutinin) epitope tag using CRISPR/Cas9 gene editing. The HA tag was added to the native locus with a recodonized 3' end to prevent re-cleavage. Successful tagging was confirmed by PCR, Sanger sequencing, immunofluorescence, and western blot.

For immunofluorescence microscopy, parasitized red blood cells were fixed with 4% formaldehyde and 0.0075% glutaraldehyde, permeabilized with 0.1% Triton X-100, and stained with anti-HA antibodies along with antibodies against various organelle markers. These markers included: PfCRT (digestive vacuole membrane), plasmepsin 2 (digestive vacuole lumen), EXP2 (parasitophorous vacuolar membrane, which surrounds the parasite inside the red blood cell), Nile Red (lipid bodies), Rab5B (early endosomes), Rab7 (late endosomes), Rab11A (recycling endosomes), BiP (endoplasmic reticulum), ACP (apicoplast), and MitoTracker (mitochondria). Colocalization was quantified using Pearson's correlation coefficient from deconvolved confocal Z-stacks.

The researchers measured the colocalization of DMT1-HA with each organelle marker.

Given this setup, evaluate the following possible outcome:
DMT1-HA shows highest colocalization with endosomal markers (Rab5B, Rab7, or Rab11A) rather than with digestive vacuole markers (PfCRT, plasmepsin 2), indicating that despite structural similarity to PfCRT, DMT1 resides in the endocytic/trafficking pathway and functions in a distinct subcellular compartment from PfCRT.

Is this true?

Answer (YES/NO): NO